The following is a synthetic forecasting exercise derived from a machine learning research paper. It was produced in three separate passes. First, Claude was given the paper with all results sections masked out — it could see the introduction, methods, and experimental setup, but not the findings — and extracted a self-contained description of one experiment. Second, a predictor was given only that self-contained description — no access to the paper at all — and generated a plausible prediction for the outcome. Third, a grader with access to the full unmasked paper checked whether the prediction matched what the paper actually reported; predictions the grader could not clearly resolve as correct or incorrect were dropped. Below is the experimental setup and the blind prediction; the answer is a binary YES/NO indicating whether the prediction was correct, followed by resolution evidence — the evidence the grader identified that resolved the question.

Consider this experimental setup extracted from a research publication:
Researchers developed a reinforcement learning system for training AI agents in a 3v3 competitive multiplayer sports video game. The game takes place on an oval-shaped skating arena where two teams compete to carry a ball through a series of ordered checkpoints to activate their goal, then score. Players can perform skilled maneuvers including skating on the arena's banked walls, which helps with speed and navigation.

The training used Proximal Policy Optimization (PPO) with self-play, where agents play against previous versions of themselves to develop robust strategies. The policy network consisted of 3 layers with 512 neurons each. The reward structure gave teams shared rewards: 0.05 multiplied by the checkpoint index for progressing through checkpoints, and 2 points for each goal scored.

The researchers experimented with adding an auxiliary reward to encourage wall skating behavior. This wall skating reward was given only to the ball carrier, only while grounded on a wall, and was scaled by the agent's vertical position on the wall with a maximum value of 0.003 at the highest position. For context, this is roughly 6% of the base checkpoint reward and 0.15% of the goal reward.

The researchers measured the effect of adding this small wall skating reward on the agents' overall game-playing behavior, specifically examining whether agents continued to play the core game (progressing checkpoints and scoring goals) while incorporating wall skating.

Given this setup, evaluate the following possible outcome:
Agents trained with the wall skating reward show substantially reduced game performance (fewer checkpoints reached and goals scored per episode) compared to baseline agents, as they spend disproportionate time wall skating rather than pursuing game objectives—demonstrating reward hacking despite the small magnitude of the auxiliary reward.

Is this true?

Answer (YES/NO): YES